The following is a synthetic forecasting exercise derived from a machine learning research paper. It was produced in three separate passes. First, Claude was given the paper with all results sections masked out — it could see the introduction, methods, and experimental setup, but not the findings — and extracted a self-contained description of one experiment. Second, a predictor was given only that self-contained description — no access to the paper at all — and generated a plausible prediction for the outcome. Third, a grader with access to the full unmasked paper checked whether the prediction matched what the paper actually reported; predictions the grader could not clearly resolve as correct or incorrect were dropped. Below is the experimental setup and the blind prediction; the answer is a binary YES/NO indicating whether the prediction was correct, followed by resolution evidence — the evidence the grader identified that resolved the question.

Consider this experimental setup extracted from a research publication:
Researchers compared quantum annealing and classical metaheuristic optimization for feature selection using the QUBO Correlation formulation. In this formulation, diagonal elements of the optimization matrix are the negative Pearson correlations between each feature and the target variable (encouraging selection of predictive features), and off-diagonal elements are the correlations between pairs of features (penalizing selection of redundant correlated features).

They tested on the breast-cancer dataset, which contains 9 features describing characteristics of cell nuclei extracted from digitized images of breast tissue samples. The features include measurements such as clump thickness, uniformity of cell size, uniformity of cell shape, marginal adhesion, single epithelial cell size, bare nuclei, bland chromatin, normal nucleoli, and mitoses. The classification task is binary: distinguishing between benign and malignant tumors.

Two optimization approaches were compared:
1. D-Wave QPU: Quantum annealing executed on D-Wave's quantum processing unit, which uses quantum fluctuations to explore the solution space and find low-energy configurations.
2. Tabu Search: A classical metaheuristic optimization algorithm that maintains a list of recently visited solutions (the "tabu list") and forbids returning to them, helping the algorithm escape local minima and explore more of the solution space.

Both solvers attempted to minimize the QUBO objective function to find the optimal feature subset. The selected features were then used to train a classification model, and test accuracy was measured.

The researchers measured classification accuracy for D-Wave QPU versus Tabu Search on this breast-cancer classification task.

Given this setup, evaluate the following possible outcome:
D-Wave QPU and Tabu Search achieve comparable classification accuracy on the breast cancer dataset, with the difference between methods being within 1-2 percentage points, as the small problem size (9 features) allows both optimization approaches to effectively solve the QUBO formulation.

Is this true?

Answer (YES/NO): YES